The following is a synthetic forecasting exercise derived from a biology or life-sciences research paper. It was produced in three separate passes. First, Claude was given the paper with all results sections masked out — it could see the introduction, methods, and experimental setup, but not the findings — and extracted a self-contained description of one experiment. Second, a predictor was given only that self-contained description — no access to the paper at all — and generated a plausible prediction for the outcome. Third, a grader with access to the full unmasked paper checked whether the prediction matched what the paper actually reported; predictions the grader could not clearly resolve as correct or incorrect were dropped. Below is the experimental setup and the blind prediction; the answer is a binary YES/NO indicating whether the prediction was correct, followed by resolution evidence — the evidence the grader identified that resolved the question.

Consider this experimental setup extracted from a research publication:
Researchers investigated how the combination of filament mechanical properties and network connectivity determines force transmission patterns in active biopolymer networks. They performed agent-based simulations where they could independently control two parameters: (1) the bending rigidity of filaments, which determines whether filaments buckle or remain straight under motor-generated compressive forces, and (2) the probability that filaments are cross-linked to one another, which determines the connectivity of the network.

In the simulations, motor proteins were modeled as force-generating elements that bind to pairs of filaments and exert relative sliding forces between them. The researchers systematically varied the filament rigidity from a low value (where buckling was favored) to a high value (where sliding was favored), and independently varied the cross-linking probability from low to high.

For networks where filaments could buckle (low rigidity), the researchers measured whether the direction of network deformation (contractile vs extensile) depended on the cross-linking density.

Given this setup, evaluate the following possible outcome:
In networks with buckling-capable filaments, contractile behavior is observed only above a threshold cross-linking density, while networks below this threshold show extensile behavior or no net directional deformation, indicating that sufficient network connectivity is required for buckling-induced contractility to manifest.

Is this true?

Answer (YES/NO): NO